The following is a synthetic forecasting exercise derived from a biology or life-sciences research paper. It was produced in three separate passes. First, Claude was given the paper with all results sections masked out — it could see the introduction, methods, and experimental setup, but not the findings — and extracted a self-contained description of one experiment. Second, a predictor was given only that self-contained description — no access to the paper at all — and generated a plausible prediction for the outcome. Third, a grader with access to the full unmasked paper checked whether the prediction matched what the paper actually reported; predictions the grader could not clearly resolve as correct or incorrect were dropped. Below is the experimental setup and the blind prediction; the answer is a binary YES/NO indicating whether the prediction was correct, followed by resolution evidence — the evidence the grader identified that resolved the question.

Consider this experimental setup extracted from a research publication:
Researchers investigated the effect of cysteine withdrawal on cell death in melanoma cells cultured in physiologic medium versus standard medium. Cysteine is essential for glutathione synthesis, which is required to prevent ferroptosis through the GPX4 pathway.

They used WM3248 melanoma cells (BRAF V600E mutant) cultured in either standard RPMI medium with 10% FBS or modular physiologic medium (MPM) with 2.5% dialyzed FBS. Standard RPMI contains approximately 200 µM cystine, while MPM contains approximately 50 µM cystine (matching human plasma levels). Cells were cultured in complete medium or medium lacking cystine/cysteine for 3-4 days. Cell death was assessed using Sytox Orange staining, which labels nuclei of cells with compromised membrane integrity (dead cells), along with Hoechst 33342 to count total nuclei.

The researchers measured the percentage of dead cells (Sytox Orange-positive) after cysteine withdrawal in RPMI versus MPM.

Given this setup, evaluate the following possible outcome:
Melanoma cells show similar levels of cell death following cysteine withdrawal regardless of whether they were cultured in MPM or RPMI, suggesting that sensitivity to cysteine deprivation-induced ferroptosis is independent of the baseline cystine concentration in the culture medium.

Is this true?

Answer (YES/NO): NO